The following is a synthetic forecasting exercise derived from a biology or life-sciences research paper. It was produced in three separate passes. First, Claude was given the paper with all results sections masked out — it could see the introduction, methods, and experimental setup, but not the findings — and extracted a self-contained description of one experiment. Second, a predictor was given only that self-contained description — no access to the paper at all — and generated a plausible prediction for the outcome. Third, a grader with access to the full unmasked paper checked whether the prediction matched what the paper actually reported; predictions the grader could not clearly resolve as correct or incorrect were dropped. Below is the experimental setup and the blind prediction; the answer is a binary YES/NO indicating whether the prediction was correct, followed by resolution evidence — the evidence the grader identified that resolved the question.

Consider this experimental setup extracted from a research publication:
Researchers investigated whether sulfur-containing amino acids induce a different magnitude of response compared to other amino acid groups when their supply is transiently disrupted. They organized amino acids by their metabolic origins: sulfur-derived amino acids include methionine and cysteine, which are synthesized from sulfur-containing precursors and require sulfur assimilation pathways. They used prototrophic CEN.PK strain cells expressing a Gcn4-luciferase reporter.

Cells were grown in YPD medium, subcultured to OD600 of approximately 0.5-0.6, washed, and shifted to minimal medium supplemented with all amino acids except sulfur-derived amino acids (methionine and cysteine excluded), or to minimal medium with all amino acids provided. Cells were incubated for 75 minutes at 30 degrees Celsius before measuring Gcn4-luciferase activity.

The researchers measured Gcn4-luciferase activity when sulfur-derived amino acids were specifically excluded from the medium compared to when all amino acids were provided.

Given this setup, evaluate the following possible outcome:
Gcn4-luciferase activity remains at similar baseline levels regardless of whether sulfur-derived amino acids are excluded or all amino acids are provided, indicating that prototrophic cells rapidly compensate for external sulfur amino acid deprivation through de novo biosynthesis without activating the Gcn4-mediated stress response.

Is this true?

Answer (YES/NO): NO